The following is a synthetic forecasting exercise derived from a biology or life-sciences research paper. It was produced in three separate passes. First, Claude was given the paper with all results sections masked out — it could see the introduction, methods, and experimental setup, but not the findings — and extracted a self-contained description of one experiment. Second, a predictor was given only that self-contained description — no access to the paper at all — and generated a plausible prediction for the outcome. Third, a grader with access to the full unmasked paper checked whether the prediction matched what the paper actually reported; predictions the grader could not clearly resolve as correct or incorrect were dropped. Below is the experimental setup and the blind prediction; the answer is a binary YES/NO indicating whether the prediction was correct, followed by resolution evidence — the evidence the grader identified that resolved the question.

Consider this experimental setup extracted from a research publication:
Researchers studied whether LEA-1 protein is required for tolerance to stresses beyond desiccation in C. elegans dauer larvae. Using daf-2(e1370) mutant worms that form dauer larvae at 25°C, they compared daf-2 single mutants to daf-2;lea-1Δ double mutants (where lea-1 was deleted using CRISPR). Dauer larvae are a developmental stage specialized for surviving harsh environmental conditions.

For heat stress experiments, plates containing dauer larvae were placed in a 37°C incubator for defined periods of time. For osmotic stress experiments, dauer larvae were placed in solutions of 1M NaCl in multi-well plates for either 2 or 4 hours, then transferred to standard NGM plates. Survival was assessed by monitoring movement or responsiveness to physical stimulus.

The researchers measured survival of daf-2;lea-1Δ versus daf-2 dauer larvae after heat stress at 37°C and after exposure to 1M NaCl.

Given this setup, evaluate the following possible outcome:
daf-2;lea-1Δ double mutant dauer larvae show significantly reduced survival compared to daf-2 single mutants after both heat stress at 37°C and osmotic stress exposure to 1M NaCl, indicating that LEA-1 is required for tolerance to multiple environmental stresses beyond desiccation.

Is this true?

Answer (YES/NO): YES